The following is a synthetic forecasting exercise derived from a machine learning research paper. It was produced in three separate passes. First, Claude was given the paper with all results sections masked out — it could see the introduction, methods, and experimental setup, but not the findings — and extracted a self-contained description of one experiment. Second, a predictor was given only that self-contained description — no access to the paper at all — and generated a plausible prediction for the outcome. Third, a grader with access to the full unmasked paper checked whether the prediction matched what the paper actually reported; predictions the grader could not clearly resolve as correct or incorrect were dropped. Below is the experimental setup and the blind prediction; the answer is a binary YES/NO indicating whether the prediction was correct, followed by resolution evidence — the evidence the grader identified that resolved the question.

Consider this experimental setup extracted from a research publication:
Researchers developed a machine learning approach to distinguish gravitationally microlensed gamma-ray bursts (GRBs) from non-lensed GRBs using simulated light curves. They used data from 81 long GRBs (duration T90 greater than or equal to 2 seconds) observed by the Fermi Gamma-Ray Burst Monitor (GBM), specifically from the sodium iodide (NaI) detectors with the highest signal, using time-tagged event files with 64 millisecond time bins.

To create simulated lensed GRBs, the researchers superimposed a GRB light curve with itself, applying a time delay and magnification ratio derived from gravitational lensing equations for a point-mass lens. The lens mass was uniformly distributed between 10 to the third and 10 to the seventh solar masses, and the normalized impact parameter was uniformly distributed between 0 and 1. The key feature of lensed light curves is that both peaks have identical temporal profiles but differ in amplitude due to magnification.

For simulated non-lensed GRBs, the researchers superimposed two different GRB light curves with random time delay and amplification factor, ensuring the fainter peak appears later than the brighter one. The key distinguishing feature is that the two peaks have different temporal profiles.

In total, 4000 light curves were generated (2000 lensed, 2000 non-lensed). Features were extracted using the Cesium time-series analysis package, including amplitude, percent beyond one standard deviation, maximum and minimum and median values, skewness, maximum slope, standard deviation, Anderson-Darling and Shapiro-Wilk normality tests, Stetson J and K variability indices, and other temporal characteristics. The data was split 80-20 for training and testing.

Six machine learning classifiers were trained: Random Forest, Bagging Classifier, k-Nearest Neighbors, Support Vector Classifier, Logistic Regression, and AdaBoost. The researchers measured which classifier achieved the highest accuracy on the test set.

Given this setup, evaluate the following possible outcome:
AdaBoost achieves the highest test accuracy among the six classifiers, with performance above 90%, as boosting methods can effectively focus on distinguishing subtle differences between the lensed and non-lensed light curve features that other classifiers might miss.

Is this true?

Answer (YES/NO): NO